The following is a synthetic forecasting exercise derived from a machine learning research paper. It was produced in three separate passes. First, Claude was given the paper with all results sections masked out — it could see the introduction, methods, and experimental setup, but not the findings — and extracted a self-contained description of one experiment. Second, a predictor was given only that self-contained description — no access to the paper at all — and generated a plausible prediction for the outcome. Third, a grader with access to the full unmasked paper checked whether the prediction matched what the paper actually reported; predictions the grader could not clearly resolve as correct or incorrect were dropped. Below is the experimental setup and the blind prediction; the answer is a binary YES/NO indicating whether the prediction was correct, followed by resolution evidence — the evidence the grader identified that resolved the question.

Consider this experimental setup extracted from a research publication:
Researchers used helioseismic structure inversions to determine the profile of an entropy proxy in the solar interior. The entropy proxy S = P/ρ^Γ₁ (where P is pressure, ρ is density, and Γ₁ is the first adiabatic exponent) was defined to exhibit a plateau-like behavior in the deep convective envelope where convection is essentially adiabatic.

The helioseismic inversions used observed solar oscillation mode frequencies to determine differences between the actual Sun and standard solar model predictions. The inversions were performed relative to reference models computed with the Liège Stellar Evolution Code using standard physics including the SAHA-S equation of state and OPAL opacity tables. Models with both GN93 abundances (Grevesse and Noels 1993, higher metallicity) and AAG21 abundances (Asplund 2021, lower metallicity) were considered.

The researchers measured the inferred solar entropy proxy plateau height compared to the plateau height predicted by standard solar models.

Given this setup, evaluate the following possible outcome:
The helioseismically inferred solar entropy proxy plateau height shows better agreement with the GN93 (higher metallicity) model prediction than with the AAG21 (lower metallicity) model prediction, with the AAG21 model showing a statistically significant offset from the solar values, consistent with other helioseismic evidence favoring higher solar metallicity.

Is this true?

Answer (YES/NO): NO